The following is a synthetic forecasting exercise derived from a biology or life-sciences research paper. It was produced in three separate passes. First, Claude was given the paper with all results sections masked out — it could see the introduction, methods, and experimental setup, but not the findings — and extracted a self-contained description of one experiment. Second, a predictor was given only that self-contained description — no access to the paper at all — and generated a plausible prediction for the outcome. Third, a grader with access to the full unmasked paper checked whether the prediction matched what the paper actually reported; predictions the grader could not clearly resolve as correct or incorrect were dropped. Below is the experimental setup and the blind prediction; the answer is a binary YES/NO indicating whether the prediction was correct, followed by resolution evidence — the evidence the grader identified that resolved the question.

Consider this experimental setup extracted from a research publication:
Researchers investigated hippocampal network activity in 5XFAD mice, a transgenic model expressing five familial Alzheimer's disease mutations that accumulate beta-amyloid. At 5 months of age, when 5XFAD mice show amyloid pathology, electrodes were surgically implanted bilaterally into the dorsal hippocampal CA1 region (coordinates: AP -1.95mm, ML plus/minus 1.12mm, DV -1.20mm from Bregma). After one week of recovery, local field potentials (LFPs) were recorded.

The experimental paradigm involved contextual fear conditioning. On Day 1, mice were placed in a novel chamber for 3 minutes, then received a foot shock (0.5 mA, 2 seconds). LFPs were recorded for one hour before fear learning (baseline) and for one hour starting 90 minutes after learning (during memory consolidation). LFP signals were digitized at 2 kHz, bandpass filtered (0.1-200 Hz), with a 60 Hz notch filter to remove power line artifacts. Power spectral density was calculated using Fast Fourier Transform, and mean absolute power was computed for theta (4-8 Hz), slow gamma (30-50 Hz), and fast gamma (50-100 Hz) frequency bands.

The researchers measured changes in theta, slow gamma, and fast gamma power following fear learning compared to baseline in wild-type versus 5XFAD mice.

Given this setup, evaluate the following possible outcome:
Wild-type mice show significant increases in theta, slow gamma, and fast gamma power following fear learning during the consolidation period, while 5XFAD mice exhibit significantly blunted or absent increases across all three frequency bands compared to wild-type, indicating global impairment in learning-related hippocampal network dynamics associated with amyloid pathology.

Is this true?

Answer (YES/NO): NO